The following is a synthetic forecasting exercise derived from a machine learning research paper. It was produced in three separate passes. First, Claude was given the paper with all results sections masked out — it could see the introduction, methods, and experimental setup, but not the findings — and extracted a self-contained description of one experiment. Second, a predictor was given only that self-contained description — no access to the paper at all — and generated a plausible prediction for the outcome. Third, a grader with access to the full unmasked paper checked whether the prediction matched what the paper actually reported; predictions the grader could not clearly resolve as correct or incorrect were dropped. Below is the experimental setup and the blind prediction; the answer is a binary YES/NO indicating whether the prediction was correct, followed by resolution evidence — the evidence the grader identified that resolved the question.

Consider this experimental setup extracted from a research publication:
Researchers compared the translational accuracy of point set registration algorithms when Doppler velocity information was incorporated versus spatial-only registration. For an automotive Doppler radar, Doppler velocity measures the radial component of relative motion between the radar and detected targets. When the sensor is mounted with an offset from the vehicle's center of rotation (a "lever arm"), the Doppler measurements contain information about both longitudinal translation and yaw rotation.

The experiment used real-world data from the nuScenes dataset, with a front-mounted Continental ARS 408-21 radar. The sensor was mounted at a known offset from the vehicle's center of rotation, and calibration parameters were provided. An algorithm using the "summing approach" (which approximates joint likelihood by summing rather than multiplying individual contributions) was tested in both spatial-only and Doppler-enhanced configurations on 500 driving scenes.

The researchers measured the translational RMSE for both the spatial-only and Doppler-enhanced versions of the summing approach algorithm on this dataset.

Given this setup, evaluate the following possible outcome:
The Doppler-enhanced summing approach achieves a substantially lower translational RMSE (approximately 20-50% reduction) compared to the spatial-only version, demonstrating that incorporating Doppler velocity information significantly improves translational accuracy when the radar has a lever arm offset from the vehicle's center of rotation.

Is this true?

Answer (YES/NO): NO